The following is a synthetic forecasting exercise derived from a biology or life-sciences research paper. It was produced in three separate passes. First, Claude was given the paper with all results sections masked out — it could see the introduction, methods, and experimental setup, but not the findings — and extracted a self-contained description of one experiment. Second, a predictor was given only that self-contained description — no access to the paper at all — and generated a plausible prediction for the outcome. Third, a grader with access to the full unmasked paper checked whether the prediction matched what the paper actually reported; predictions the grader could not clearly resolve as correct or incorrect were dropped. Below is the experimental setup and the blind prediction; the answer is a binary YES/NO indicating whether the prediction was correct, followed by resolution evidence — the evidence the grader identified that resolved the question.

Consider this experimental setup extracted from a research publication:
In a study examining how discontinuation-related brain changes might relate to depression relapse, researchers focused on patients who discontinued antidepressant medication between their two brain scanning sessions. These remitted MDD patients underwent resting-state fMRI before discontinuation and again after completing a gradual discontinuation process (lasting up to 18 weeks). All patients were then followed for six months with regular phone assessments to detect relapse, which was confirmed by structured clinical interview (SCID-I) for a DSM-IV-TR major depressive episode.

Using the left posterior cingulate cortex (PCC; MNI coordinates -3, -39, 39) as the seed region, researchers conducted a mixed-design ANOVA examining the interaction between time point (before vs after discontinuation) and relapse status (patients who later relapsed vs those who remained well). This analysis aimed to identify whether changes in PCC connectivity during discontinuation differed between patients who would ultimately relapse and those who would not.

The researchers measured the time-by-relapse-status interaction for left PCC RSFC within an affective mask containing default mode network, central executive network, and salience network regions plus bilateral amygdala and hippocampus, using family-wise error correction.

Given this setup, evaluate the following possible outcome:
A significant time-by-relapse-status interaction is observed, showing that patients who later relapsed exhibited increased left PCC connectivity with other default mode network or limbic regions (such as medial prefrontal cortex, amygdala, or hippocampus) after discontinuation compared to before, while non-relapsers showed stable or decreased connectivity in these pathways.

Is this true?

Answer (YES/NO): NO